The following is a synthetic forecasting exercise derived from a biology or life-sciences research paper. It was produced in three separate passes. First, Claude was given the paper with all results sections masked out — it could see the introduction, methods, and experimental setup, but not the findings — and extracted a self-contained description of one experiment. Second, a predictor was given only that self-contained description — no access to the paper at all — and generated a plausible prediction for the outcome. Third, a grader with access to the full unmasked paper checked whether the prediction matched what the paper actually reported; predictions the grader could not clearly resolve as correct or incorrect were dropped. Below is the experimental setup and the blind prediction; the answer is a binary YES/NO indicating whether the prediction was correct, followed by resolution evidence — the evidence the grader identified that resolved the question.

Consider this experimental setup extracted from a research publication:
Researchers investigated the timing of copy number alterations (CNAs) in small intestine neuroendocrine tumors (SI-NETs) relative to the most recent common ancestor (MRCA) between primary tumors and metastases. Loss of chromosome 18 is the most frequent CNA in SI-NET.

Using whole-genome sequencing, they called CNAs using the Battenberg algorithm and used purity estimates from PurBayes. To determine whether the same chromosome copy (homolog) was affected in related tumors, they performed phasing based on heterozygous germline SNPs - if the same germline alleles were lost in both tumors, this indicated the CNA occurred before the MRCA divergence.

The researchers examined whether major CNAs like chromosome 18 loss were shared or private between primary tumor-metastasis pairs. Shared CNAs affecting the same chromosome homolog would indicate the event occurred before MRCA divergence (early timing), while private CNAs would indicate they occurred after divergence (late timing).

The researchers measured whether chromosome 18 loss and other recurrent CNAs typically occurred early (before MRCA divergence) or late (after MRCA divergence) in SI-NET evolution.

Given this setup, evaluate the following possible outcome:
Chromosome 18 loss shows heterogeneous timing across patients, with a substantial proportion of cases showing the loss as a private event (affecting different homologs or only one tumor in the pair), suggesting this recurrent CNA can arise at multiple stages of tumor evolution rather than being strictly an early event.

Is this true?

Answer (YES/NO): NO